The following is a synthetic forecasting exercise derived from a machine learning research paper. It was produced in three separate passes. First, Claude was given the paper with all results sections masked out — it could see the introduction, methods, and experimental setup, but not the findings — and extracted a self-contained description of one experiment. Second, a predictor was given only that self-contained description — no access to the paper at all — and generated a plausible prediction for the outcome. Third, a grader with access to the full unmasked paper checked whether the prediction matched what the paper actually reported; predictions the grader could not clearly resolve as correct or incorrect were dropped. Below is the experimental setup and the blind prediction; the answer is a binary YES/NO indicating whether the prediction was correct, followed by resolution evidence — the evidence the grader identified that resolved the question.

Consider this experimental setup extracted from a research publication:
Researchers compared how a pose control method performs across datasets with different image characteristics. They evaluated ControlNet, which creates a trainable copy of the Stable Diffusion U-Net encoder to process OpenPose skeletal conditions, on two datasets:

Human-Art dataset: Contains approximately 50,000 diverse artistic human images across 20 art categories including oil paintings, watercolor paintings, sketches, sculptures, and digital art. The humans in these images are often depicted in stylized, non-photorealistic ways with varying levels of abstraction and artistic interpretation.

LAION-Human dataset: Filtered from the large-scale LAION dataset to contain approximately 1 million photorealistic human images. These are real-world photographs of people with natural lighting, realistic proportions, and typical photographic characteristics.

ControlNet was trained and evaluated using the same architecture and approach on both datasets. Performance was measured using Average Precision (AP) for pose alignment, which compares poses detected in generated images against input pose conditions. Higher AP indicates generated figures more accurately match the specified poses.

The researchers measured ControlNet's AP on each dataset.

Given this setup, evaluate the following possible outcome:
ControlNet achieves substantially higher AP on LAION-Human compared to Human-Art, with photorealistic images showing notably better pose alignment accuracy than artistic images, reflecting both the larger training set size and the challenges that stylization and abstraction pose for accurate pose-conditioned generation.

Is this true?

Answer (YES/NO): NO